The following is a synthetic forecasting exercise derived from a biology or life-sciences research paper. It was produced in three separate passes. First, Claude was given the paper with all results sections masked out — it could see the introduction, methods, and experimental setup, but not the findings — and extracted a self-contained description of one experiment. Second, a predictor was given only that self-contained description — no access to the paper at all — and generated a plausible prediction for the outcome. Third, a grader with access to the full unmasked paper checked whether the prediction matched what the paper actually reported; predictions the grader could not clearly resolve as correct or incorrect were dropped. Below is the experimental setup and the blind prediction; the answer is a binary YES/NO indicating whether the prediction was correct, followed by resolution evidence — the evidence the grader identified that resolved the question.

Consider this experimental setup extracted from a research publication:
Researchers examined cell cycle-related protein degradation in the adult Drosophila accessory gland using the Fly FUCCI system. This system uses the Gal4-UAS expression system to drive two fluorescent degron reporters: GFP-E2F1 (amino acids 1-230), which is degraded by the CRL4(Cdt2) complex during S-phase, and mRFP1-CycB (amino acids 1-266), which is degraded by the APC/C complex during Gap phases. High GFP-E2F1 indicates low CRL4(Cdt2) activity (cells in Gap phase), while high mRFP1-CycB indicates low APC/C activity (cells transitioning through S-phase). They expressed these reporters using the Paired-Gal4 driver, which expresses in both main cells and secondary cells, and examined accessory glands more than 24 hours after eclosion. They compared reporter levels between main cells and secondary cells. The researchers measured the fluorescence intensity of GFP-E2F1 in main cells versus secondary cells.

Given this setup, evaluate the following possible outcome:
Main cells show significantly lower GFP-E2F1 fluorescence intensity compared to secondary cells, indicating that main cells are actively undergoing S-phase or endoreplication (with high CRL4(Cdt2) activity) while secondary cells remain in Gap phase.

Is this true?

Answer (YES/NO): YES